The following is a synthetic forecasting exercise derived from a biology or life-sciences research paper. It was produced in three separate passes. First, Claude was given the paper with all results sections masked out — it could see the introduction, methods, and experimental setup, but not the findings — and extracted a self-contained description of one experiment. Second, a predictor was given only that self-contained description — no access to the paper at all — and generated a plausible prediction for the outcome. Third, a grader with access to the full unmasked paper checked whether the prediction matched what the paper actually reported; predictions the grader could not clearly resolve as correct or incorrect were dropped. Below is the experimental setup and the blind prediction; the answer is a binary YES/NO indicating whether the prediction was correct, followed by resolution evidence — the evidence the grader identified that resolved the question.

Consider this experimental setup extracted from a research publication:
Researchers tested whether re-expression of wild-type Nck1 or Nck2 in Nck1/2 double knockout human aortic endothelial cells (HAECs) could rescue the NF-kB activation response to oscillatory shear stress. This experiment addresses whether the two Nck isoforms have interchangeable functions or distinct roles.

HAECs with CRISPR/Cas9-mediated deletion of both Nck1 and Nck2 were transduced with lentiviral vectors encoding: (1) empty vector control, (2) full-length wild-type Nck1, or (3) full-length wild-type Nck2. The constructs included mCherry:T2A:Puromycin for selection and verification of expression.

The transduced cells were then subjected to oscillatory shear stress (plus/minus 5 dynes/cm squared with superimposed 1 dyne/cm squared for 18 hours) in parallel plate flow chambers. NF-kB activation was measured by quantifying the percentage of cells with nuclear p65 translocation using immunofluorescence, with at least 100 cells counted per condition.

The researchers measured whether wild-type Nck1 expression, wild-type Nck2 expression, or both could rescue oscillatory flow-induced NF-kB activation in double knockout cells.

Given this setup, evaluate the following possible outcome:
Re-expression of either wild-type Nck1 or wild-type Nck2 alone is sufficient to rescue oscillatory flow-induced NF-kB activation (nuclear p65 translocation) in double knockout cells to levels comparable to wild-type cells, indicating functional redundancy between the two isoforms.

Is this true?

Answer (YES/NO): NO